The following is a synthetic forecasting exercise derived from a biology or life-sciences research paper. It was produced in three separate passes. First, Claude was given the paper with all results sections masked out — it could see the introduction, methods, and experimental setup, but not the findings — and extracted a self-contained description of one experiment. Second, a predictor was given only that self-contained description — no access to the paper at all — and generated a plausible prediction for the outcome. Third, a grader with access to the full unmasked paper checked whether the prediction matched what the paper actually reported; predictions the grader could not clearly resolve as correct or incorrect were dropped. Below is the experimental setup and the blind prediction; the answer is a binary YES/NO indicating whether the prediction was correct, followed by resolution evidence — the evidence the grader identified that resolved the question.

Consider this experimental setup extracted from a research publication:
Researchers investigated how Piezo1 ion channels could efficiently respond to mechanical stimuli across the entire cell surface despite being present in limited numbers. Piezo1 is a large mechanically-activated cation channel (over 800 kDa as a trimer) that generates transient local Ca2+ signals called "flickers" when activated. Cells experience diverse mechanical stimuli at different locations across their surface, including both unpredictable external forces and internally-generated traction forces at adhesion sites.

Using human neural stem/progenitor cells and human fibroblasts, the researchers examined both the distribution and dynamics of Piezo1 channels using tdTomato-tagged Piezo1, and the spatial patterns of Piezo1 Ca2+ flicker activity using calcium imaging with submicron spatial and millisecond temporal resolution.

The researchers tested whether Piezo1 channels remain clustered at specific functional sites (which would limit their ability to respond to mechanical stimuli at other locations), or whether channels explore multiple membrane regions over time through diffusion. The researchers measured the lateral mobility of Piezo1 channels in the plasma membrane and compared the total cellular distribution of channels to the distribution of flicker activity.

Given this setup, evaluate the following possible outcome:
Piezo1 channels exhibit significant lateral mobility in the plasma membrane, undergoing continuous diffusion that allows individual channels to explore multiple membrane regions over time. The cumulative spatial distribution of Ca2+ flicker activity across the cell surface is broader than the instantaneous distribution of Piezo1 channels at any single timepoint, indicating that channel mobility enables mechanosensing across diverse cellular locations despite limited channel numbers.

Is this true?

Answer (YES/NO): NO